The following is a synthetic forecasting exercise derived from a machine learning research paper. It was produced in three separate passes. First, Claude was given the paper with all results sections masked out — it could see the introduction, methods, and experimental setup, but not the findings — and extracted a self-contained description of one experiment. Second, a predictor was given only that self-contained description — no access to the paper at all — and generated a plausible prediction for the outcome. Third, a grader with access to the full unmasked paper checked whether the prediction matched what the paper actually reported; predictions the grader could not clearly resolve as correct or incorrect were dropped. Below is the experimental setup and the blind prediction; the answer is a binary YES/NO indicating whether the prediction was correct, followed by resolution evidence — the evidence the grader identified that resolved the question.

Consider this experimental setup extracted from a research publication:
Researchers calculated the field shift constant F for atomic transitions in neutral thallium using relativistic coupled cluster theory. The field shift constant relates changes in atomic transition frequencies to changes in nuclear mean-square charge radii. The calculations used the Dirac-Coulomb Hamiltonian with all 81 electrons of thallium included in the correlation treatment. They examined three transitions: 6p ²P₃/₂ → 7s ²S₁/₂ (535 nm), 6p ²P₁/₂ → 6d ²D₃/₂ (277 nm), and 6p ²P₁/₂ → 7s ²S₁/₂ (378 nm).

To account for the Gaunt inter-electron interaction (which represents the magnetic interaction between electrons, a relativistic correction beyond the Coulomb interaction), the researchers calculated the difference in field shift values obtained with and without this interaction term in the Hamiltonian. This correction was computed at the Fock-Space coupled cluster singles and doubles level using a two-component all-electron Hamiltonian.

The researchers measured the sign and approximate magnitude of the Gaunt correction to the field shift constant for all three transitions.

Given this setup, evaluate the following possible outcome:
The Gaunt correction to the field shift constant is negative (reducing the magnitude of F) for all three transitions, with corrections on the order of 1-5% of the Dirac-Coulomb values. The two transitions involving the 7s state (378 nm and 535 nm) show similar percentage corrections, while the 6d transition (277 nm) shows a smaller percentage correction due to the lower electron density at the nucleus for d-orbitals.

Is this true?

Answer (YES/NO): NO